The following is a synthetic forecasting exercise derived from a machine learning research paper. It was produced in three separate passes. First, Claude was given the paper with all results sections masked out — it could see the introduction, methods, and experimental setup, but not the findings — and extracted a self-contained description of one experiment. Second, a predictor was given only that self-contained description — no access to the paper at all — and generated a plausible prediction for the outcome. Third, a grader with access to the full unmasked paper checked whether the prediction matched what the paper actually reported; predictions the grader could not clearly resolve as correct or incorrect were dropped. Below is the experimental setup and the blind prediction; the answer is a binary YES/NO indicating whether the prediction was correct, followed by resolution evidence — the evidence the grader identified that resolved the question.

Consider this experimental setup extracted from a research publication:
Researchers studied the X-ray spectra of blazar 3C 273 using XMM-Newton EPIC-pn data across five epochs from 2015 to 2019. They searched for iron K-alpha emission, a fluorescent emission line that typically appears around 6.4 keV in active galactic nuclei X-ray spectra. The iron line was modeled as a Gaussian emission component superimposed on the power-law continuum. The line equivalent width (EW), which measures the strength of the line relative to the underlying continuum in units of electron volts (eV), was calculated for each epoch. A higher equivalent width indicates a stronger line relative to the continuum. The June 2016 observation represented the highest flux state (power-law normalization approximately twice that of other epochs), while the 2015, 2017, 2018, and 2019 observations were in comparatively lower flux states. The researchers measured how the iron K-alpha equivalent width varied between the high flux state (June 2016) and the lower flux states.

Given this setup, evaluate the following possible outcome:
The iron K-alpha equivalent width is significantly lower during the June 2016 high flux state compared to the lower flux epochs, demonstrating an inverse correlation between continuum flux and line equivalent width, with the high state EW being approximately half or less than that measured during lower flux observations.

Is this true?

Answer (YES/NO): NO